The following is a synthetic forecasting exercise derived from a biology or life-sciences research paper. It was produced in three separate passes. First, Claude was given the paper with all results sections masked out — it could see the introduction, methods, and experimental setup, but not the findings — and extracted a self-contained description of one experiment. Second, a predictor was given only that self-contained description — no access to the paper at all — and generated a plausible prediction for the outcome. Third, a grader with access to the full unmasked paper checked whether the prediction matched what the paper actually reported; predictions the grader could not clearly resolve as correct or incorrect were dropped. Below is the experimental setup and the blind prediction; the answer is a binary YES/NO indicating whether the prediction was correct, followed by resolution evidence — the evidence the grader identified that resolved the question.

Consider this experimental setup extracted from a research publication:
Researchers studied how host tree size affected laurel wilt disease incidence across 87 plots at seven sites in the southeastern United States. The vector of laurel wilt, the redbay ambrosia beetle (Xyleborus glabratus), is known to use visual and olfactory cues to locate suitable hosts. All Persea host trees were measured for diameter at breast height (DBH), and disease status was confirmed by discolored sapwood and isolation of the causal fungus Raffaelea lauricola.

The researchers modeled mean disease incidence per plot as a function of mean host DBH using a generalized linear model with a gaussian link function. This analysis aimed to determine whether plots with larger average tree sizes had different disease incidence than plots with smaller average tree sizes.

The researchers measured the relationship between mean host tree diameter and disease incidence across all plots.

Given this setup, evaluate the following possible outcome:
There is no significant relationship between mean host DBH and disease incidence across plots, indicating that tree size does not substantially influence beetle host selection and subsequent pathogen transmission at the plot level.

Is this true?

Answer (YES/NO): NO